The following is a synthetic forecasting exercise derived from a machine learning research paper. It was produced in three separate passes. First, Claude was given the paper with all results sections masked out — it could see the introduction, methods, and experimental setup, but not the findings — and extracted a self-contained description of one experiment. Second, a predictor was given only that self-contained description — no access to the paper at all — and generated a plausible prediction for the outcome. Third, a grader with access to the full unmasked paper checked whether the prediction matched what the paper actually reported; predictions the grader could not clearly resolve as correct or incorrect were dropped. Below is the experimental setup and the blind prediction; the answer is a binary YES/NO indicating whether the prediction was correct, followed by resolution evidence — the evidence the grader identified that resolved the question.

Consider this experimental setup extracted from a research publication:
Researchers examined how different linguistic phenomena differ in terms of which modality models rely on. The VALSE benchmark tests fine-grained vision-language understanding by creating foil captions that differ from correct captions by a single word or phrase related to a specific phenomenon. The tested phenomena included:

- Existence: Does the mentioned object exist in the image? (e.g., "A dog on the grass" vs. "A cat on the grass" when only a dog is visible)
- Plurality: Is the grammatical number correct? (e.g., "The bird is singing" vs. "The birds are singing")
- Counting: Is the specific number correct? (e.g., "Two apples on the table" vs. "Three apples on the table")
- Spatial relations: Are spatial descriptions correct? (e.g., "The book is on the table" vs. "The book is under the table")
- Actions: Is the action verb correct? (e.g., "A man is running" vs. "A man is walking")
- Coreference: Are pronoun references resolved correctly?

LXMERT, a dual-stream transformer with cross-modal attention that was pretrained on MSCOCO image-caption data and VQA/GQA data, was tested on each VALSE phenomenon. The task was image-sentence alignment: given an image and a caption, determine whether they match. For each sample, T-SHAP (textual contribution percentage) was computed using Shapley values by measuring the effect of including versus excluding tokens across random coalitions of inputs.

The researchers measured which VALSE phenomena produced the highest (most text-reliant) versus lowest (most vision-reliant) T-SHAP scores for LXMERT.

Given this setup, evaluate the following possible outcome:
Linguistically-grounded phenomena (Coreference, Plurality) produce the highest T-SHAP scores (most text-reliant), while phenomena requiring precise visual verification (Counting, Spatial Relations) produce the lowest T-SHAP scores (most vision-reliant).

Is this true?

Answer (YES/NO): NO